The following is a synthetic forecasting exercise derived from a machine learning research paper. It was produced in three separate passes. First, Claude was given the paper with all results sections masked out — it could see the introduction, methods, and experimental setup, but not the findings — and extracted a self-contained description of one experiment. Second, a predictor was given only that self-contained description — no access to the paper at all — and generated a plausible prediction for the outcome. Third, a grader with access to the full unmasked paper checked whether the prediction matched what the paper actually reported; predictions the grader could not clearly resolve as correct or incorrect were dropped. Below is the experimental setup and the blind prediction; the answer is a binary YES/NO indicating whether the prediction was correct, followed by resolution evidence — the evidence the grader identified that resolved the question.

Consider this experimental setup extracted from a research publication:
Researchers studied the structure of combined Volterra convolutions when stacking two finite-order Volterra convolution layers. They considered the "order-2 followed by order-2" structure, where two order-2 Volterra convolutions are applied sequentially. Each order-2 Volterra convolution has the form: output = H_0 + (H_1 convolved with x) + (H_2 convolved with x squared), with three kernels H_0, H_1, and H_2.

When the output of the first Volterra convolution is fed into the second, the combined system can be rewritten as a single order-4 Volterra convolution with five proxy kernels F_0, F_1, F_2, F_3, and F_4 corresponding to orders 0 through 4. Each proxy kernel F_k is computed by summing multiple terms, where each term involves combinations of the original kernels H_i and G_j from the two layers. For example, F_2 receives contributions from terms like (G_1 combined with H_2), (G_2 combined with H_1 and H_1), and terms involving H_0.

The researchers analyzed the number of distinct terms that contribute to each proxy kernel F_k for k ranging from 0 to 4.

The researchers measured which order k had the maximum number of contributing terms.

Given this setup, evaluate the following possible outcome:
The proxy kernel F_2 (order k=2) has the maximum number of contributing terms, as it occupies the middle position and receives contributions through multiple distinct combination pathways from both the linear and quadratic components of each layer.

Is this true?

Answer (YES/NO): YES